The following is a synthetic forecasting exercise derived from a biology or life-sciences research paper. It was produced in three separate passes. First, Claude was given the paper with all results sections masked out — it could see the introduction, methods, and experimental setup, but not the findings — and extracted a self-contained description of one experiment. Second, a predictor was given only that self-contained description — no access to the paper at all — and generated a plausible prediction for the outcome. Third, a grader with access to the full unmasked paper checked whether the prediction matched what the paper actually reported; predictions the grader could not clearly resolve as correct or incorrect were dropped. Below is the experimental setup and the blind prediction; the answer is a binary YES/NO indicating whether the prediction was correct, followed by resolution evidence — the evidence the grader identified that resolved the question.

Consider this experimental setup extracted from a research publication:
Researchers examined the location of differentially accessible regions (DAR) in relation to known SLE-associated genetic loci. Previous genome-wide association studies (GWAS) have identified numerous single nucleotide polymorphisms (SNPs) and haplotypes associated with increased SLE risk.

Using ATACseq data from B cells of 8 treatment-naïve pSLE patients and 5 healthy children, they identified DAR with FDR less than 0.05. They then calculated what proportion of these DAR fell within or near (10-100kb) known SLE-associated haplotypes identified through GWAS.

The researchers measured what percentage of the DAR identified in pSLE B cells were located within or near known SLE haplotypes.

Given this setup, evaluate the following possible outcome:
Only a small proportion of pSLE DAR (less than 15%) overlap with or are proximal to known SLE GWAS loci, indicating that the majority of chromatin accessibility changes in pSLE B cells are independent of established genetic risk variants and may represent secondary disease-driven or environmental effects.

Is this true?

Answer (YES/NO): NO